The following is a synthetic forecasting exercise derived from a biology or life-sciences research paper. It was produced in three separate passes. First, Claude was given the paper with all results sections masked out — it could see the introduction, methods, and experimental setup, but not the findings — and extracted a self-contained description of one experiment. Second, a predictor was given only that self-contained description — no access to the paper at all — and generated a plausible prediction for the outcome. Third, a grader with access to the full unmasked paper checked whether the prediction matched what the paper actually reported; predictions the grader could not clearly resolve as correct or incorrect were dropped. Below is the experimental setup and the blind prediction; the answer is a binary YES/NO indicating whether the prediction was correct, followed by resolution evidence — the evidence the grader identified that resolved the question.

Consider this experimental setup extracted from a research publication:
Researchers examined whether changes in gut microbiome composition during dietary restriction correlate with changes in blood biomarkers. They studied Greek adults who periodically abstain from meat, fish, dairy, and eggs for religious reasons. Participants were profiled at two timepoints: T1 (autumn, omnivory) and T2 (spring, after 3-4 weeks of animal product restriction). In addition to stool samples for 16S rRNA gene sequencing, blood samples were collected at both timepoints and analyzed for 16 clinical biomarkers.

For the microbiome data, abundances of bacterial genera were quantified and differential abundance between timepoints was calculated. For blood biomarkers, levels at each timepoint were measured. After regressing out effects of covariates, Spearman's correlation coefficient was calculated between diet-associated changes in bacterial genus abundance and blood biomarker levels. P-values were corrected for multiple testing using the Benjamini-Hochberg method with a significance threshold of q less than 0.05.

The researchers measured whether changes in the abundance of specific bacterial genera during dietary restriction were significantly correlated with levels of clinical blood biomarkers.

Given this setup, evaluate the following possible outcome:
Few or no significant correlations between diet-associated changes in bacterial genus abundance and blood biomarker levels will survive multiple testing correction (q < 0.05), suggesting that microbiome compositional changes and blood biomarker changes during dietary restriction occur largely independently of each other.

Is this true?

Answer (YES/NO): NO